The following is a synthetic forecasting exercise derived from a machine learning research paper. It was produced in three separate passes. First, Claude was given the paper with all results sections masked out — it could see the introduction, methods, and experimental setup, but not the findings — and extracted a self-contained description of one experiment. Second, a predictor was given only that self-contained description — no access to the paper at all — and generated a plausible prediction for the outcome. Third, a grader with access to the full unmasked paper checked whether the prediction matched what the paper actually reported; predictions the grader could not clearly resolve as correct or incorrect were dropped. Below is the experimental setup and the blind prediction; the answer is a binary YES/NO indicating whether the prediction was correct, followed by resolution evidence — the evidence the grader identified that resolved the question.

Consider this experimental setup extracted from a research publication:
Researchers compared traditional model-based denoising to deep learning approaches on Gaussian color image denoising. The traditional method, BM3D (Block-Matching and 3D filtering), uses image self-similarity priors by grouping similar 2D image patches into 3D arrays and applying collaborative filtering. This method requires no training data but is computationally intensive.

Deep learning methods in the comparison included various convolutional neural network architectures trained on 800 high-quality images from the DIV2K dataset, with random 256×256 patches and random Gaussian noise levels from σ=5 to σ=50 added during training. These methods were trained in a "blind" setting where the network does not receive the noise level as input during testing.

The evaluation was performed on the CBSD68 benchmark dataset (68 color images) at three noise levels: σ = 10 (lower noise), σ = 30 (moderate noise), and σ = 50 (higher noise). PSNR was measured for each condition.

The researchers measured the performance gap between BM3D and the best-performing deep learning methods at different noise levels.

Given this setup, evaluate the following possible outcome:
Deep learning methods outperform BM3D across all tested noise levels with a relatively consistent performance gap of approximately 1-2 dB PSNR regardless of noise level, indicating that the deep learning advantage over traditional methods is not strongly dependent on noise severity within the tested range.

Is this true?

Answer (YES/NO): NO